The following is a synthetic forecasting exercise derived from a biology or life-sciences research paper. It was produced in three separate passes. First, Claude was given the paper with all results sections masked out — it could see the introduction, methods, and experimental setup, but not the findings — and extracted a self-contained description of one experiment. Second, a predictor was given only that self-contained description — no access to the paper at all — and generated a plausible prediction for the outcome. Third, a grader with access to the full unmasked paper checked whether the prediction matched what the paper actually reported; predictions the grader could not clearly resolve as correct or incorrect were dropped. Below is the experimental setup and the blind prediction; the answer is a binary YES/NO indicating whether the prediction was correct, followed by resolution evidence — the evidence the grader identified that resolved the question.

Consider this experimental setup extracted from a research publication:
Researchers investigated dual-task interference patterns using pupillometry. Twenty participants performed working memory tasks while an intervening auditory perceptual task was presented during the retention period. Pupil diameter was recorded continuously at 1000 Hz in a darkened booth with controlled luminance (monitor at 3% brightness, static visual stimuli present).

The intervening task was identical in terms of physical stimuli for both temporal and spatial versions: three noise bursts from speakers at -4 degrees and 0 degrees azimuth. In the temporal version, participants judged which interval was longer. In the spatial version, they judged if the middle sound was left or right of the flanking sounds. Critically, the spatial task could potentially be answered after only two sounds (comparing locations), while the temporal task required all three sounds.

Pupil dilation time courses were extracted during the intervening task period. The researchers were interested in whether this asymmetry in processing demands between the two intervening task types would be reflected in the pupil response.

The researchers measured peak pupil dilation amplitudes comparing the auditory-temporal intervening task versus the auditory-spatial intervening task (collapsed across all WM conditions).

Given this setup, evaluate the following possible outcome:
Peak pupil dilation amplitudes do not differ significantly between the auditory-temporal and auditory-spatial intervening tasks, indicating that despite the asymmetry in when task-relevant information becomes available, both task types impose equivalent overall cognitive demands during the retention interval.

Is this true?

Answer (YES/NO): NO